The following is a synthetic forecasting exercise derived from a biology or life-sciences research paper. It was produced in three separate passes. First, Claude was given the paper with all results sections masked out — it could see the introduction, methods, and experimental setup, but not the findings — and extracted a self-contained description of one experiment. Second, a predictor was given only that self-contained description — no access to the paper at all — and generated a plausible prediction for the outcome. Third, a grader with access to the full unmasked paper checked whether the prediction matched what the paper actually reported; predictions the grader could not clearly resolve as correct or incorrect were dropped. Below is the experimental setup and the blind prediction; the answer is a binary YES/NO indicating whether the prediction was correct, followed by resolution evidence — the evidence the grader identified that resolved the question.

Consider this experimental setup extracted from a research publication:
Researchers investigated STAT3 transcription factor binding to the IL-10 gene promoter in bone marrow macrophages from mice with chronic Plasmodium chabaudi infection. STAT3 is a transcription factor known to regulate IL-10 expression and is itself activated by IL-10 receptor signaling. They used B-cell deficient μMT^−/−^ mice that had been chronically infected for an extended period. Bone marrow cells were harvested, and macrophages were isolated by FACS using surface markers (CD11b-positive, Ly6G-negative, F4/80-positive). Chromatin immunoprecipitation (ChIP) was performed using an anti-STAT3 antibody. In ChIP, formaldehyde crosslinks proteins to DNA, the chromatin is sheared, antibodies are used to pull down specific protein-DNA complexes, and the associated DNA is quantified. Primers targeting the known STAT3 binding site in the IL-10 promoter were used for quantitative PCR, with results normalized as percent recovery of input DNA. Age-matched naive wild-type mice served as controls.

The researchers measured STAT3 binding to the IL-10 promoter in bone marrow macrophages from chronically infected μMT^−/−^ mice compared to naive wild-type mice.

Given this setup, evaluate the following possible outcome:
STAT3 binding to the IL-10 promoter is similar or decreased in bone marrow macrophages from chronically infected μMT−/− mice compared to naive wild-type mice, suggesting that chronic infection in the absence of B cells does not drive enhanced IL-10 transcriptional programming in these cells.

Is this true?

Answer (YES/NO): NO